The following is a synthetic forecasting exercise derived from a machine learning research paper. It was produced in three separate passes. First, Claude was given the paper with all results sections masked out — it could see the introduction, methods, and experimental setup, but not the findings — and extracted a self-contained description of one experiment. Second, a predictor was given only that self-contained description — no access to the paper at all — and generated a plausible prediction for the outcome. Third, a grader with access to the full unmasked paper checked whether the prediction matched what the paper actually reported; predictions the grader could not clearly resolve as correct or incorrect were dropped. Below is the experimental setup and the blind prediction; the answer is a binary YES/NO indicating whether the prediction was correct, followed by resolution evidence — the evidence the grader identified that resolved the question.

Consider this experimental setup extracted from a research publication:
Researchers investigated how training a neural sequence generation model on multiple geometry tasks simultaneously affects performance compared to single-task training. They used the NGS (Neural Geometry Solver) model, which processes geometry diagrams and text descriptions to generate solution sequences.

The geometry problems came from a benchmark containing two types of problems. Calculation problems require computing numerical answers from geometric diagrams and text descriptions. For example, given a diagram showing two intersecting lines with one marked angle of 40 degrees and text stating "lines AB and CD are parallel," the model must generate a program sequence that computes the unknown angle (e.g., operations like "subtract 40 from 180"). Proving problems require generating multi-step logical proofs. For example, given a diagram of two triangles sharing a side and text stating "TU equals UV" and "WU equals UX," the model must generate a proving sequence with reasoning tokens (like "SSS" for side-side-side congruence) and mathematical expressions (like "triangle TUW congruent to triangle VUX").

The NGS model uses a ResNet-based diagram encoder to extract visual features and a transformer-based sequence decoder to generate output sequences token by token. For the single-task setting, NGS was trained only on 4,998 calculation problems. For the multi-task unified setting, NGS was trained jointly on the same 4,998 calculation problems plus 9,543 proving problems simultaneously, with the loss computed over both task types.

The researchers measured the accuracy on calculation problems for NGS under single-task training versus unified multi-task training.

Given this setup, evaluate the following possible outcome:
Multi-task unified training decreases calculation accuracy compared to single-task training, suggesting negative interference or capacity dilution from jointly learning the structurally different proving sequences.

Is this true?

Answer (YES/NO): YES